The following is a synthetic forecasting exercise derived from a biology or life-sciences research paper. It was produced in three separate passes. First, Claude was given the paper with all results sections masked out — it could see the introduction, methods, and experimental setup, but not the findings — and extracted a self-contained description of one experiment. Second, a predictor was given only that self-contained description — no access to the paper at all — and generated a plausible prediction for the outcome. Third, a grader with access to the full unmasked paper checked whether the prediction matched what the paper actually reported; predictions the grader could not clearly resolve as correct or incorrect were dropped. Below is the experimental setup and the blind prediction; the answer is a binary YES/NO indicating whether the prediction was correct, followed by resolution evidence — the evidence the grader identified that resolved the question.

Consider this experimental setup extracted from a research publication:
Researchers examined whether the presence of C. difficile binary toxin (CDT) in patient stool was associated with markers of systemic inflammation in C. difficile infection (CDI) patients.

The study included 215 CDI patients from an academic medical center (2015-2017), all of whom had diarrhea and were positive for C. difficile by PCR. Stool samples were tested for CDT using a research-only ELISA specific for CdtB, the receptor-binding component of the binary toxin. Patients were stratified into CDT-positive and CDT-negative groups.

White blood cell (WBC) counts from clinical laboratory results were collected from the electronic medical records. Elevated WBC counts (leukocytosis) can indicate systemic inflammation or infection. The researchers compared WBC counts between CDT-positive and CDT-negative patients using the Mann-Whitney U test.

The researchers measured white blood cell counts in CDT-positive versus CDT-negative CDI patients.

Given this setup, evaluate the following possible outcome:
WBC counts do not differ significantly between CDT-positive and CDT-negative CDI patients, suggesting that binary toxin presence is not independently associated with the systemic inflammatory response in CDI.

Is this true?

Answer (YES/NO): NO